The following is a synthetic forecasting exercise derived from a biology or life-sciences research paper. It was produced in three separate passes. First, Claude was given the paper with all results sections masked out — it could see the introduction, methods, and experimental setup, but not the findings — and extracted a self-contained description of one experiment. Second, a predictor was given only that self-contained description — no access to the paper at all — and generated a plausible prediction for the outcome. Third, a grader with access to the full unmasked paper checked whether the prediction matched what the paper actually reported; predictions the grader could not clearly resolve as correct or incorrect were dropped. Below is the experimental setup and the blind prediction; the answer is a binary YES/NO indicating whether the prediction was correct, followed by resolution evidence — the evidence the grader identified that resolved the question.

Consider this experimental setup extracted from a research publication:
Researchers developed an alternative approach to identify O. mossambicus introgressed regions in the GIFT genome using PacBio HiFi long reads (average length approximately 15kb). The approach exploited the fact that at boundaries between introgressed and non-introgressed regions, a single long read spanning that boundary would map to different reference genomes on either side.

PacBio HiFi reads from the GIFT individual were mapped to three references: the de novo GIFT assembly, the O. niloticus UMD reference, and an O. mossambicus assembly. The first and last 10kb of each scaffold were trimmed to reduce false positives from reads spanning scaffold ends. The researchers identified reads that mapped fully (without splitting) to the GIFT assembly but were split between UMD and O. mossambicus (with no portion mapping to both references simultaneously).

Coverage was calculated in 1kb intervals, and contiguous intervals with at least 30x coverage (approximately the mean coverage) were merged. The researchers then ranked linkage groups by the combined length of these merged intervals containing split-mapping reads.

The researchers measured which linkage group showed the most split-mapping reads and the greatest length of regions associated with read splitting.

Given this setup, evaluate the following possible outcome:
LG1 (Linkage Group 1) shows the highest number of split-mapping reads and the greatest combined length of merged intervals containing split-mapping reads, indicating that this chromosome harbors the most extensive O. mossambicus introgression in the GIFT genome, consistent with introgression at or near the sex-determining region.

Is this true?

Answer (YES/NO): NO